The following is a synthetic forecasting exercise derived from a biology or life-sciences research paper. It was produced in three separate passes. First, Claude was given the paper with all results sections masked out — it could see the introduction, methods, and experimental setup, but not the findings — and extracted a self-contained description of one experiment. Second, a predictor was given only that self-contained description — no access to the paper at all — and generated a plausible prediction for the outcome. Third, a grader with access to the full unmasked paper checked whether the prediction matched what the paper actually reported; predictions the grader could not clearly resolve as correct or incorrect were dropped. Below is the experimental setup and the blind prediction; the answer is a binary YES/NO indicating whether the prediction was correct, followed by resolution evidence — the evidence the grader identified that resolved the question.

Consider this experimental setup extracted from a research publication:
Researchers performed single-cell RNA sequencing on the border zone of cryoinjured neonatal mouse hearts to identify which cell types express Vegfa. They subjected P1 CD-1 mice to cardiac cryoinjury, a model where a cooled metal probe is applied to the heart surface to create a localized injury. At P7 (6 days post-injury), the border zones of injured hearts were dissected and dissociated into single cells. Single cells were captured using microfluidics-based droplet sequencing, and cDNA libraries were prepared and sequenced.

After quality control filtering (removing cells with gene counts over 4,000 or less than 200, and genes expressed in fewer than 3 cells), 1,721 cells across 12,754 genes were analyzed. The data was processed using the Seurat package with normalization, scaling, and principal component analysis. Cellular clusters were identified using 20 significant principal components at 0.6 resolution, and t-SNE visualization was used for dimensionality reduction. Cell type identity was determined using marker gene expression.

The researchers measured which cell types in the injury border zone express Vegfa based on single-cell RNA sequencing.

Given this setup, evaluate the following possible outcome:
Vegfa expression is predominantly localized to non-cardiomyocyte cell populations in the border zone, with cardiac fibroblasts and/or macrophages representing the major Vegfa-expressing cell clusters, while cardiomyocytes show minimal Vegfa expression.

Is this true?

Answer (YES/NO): NO